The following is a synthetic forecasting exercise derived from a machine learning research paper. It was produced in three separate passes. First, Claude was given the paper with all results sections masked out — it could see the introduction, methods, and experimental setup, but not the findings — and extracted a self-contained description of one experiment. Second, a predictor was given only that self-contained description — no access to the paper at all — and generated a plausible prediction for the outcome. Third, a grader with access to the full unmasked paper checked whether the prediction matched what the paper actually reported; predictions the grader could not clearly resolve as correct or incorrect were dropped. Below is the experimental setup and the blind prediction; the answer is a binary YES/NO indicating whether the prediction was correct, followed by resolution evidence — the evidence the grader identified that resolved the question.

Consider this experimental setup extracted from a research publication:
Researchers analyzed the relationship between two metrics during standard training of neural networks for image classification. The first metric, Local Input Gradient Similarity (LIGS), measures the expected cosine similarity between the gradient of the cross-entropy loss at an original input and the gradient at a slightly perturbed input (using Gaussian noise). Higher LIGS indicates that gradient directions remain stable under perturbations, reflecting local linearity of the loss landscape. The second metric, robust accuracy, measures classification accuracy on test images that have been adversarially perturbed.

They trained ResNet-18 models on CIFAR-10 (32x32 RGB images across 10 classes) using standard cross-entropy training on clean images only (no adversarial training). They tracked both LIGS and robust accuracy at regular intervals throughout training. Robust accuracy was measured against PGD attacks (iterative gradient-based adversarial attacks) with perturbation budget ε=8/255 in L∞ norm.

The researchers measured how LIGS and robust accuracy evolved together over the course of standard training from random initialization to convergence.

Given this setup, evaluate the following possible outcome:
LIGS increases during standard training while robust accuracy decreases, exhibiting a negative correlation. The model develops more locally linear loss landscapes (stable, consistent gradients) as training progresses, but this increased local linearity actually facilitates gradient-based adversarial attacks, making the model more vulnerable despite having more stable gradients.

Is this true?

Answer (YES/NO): NO